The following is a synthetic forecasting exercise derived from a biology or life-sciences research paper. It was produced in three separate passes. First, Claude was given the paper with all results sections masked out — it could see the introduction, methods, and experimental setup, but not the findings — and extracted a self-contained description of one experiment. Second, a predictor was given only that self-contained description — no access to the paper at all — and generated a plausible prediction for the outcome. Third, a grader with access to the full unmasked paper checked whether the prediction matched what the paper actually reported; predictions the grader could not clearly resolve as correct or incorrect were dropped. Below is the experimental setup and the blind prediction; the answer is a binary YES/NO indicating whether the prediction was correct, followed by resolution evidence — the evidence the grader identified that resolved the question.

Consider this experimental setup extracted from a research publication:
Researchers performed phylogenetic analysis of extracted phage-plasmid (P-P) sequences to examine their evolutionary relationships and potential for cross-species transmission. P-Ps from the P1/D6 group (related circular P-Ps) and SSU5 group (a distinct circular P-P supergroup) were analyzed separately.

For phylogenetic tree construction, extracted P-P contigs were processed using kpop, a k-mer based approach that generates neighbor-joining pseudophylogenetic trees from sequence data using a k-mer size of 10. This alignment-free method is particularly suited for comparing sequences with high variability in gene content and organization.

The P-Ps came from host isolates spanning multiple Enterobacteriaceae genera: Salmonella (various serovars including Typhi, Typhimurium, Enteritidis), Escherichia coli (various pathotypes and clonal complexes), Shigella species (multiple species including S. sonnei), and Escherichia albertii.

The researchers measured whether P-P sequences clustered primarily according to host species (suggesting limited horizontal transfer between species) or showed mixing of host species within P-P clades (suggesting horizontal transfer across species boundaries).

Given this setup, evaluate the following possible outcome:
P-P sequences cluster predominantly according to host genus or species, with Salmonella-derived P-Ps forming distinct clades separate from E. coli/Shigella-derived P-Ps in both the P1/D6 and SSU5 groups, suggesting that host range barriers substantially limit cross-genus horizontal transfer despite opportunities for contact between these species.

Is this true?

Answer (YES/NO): NO